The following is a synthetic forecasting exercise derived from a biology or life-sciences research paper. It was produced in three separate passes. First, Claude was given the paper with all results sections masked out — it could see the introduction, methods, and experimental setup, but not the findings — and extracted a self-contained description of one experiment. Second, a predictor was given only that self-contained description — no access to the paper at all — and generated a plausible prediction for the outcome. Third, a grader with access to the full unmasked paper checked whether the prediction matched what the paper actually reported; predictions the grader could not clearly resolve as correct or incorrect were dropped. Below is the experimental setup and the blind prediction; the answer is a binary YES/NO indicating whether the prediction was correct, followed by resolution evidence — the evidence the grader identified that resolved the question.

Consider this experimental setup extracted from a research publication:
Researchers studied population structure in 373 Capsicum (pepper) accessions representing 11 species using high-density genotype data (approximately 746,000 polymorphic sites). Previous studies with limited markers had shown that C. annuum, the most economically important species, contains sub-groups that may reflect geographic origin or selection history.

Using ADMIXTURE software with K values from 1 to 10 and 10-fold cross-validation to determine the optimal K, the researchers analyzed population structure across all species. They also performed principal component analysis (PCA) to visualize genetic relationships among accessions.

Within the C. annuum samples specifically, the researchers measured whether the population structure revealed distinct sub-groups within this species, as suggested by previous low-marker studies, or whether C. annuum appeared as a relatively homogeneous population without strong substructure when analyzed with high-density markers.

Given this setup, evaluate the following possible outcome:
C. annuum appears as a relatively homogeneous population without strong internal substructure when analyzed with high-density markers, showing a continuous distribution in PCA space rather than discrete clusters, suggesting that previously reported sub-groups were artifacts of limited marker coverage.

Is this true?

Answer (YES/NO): NO